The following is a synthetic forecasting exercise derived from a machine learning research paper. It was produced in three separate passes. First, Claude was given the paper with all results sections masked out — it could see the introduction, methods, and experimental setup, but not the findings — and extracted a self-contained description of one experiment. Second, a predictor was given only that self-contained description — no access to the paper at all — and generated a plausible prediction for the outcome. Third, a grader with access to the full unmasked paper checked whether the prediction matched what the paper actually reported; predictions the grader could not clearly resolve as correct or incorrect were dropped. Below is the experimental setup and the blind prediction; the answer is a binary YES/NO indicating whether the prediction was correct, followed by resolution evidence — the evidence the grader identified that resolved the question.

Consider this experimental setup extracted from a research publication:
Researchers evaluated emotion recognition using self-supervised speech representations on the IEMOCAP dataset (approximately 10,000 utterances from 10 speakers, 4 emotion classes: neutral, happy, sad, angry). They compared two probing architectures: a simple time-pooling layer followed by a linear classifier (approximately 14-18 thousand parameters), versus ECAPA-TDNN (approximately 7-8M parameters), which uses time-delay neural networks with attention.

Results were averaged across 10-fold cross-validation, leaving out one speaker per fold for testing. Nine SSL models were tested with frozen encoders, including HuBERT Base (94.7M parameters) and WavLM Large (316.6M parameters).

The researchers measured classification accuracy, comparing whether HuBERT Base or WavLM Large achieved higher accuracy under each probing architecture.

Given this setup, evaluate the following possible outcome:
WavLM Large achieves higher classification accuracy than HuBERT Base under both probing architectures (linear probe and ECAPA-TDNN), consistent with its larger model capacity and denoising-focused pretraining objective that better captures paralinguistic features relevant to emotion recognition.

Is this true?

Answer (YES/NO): NO